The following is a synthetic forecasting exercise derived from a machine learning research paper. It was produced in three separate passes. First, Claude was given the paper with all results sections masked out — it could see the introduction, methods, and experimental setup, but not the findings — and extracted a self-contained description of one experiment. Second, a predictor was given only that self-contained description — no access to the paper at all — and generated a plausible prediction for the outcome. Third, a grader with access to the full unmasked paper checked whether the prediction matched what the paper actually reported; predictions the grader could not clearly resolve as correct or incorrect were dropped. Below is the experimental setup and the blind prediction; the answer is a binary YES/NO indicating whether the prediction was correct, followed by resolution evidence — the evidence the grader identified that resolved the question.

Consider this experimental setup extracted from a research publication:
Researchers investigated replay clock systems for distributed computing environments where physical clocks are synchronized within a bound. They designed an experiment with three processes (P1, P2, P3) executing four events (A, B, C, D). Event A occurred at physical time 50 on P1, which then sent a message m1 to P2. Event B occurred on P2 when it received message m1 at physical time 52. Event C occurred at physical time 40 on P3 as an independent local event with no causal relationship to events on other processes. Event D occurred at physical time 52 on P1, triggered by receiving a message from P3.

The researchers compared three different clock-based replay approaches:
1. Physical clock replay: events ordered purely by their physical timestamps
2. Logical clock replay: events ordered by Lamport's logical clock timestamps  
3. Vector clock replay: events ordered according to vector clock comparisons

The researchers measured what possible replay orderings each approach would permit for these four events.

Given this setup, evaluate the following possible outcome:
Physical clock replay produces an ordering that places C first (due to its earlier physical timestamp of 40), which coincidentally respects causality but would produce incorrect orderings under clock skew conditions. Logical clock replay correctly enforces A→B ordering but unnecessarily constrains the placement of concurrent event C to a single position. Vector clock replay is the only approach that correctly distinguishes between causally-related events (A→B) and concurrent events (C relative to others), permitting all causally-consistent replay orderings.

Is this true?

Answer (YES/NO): NO